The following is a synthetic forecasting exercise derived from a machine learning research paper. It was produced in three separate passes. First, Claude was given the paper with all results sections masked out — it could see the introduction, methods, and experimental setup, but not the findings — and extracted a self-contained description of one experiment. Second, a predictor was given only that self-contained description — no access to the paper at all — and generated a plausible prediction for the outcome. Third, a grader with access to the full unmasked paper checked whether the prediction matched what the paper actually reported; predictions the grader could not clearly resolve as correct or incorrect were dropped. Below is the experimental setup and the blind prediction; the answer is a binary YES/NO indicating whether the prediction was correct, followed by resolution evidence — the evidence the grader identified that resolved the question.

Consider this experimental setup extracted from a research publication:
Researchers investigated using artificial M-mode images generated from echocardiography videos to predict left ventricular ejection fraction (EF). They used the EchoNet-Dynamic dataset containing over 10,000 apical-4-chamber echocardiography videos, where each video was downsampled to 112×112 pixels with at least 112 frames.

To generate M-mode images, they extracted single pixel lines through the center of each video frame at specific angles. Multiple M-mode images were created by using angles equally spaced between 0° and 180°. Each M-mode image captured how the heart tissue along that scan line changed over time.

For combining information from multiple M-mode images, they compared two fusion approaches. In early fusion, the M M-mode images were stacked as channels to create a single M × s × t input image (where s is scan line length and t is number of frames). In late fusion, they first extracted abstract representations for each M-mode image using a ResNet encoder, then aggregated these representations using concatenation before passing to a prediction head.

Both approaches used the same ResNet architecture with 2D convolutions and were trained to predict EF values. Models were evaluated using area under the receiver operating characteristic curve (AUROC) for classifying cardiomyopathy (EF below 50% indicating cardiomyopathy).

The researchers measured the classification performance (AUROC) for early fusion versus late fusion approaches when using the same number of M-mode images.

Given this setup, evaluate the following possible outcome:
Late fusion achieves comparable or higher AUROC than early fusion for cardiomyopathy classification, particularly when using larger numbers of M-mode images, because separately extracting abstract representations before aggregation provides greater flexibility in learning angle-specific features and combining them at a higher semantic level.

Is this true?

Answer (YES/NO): YES